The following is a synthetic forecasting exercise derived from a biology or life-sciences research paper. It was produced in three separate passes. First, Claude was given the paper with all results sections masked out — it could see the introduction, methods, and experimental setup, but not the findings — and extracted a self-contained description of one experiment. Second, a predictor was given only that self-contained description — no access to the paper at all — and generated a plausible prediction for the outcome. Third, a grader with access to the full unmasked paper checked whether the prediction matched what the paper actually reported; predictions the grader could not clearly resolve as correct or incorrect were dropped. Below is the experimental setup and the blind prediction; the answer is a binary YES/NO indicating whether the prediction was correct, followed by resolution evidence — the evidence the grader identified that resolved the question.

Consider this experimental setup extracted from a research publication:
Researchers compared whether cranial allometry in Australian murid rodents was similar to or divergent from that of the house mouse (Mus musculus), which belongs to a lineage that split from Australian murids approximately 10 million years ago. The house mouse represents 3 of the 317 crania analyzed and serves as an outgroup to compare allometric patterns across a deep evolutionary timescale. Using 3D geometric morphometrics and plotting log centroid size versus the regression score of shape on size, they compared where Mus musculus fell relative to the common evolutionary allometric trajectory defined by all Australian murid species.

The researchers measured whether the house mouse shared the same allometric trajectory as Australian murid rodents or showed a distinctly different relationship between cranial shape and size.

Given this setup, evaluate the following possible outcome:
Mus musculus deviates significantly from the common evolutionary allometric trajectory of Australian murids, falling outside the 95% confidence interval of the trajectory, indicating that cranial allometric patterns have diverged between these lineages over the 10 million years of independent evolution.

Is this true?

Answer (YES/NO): NO